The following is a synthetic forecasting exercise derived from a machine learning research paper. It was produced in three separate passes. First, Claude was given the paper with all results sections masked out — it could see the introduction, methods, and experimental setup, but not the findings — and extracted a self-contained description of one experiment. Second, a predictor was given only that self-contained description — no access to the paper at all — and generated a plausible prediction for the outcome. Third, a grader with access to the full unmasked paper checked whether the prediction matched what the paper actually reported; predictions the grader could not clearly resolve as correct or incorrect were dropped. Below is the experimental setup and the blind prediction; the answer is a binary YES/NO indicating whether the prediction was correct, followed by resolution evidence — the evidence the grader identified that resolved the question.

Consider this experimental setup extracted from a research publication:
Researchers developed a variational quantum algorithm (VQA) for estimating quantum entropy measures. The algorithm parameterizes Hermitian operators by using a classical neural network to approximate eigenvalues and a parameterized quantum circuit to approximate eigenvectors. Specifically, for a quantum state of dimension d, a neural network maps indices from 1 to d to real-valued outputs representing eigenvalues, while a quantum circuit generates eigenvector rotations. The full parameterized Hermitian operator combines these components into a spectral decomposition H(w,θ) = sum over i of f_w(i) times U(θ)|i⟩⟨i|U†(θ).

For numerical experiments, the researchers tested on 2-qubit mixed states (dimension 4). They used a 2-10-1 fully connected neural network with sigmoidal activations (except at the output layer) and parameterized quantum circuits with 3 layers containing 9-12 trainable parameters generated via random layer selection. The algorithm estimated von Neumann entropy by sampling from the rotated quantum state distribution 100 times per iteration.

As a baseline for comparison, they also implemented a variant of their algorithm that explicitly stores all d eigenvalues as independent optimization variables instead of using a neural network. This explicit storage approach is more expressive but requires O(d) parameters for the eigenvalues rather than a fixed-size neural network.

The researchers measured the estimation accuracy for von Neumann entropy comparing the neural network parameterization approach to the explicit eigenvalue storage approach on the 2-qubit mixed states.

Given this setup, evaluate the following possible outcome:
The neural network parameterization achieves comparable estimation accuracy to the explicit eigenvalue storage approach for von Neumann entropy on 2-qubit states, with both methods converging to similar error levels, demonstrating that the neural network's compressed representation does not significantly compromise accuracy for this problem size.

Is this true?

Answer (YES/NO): YES